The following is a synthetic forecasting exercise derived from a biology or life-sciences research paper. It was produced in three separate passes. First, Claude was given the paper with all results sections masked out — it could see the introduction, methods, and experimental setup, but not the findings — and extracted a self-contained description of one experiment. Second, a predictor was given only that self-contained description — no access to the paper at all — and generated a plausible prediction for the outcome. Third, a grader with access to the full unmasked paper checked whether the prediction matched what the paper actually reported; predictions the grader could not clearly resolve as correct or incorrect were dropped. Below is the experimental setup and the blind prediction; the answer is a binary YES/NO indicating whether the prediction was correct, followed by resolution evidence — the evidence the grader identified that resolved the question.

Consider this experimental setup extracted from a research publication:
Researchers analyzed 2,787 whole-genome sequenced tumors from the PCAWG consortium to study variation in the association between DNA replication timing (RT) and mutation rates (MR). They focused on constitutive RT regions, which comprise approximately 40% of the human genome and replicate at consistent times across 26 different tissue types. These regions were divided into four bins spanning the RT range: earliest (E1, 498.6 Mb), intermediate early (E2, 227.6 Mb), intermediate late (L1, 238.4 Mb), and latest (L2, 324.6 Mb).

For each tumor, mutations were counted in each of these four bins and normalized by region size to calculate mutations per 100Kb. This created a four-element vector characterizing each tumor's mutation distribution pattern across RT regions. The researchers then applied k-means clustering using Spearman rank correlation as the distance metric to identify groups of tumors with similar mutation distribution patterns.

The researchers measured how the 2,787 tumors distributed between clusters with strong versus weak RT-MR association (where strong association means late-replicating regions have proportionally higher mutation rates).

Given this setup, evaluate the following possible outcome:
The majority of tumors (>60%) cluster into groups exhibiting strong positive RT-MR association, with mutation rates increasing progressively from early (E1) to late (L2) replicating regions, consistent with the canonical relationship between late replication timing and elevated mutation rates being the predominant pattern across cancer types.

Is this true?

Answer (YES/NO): YES